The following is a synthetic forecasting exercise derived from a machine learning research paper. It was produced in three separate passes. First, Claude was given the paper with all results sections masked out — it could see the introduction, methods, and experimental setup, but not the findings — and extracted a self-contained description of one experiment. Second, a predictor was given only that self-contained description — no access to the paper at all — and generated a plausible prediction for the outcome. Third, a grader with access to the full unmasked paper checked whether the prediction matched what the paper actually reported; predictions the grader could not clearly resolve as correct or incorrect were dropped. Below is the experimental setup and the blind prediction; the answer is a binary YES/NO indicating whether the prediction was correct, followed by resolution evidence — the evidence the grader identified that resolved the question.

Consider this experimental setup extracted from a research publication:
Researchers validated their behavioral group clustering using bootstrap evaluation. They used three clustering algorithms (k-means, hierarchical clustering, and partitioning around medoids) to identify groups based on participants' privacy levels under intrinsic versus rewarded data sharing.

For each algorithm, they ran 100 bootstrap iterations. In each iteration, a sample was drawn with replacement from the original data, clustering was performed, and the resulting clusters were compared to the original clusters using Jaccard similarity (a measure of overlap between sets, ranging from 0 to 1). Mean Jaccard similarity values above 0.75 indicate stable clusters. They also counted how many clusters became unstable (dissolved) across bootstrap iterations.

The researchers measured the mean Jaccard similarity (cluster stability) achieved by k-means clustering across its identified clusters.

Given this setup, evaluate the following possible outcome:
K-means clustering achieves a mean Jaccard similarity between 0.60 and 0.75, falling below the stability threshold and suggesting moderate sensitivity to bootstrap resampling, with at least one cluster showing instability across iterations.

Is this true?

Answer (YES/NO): NO